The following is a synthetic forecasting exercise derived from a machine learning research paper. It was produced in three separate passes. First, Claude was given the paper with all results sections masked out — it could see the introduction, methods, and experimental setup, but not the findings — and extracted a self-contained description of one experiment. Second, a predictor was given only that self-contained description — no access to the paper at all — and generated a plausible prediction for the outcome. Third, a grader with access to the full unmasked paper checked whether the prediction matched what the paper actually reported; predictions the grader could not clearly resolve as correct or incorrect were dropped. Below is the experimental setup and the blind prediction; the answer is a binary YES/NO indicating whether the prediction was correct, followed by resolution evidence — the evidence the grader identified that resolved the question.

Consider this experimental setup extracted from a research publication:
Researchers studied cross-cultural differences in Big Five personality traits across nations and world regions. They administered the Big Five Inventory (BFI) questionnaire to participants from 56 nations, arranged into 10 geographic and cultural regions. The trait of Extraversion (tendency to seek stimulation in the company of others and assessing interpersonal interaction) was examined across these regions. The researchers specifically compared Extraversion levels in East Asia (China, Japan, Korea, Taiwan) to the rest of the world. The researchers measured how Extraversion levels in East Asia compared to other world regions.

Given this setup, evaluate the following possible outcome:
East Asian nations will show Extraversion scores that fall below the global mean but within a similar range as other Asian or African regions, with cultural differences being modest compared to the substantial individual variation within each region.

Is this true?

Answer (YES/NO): NO